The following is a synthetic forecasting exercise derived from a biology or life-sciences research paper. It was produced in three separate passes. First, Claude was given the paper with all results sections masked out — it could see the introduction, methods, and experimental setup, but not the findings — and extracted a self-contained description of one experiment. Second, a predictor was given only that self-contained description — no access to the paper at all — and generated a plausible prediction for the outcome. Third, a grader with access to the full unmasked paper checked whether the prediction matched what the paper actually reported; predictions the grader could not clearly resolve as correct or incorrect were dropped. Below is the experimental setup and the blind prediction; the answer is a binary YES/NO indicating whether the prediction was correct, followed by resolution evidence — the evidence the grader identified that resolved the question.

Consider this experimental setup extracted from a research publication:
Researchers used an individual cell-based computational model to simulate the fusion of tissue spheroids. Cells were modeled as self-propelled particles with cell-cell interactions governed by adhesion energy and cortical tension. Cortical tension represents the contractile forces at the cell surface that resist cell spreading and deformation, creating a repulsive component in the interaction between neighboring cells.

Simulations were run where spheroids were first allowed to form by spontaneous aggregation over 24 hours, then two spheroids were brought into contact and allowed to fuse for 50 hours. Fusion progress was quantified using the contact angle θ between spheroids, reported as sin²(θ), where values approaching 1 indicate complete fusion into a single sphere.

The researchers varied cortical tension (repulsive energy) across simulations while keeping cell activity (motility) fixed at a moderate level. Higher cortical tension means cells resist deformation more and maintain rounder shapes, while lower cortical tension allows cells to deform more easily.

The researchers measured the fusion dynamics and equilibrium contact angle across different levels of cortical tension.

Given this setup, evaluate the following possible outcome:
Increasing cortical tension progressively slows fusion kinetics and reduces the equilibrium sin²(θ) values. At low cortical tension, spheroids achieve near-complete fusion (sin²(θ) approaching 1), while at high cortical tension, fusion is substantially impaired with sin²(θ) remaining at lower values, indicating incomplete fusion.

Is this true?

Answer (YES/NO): YES